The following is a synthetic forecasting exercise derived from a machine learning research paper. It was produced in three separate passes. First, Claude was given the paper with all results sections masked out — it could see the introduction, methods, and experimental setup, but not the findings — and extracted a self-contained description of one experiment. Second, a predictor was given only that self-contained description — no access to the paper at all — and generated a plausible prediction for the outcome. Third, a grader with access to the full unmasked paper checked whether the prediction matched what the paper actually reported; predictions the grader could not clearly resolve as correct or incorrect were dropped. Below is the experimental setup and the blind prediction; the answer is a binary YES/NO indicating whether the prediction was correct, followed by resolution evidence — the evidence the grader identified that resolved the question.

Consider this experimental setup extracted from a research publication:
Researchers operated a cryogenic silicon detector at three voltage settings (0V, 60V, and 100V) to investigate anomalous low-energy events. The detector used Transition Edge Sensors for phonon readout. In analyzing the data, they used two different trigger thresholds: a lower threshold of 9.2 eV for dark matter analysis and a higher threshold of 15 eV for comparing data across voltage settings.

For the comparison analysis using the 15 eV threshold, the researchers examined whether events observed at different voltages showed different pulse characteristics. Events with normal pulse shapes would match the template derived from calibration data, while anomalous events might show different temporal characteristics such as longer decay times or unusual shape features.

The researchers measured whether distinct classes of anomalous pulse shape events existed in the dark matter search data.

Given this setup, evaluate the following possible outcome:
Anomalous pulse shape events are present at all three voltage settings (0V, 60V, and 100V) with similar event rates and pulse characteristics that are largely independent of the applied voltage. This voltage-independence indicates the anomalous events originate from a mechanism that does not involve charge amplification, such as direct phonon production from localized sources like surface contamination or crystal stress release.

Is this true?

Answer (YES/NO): NO